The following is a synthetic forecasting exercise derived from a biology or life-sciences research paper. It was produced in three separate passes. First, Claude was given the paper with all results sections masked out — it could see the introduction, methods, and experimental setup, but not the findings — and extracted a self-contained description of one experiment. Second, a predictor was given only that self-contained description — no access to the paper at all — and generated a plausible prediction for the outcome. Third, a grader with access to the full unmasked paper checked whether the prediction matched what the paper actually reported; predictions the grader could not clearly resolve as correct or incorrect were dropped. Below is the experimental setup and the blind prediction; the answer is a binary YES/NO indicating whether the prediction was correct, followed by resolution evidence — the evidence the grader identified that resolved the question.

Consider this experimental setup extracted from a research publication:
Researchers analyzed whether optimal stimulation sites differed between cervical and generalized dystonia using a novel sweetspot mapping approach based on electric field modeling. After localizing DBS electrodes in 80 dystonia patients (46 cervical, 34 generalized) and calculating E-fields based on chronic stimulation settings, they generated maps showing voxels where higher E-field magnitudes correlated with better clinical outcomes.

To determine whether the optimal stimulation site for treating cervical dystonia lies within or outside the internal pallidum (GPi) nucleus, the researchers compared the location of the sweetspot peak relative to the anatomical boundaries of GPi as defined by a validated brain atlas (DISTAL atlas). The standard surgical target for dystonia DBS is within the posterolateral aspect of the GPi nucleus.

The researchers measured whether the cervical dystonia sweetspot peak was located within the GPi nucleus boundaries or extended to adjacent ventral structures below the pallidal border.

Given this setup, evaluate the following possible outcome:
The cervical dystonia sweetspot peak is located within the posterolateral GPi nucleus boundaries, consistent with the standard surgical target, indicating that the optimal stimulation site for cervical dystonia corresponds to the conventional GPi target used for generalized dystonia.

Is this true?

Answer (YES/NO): NO